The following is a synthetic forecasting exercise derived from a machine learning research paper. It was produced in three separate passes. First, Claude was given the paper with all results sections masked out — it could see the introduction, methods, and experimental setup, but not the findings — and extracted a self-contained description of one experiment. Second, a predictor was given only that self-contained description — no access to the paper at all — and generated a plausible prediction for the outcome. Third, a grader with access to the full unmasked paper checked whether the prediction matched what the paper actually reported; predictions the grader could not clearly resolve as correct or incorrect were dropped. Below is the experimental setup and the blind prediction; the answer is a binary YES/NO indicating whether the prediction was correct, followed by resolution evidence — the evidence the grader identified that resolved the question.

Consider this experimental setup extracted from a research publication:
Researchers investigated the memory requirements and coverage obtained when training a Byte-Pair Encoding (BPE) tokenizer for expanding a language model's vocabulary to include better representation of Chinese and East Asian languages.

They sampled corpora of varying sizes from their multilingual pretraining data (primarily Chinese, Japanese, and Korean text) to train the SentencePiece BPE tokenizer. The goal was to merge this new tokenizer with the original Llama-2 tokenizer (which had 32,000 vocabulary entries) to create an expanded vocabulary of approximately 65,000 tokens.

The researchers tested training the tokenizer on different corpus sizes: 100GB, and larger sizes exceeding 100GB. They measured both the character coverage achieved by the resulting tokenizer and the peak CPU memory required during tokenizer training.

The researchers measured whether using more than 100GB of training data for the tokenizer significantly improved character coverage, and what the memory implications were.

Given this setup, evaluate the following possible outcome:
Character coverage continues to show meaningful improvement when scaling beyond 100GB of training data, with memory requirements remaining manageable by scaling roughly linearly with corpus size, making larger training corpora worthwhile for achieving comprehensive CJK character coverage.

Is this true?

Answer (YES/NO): NO